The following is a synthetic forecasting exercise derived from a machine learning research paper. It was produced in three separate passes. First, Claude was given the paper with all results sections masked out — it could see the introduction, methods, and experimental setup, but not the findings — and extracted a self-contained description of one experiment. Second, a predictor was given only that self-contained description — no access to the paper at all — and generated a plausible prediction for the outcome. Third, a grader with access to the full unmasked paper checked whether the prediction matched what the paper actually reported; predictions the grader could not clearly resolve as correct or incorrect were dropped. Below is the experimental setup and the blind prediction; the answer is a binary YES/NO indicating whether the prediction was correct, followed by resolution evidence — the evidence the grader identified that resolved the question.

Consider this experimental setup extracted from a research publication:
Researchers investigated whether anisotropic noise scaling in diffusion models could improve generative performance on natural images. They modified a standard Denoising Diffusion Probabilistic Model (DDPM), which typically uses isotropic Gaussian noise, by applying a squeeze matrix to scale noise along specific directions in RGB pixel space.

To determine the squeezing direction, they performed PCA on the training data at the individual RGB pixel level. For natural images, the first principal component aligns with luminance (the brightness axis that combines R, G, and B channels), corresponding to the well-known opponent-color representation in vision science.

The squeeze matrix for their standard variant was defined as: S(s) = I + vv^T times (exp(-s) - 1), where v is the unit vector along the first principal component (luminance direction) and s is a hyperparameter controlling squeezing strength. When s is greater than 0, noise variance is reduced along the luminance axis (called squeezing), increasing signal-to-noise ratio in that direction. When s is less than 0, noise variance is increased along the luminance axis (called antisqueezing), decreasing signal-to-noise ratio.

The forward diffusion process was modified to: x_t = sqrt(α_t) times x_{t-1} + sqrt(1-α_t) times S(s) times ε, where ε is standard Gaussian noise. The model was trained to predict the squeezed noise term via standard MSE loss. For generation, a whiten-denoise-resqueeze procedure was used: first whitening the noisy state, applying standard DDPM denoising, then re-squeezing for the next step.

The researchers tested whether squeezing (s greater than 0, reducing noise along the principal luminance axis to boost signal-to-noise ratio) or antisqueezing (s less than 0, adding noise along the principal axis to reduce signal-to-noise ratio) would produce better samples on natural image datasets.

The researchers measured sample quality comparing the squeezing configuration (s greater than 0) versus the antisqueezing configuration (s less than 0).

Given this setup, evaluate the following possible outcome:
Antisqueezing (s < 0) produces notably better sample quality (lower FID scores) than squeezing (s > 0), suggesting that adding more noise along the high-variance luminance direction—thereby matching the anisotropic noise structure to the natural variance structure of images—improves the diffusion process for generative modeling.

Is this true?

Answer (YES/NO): YES